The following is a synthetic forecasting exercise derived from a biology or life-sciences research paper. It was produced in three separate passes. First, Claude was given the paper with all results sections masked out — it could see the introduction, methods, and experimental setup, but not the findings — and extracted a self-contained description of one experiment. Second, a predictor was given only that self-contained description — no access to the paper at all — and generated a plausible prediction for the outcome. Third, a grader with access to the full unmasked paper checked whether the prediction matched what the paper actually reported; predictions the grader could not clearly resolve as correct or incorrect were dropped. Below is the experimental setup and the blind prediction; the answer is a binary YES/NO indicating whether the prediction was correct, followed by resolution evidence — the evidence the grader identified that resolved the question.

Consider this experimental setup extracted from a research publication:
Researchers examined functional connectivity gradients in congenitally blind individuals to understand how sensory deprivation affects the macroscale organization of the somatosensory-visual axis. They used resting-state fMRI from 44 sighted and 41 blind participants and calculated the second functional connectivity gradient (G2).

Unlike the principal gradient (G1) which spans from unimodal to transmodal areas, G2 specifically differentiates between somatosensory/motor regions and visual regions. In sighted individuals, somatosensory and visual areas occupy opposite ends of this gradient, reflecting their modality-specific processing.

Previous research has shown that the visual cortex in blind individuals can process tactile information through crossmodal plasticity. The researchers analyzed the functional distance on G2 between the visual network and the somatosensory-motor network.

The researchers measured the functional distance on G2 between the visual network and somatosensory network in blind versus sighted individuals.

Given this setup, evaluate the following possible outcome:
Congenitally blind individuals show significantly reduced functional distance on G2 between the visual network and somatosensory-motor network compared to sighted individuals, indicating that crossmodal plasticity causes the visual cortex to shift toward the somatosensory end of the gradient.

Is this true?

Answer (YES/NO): NO